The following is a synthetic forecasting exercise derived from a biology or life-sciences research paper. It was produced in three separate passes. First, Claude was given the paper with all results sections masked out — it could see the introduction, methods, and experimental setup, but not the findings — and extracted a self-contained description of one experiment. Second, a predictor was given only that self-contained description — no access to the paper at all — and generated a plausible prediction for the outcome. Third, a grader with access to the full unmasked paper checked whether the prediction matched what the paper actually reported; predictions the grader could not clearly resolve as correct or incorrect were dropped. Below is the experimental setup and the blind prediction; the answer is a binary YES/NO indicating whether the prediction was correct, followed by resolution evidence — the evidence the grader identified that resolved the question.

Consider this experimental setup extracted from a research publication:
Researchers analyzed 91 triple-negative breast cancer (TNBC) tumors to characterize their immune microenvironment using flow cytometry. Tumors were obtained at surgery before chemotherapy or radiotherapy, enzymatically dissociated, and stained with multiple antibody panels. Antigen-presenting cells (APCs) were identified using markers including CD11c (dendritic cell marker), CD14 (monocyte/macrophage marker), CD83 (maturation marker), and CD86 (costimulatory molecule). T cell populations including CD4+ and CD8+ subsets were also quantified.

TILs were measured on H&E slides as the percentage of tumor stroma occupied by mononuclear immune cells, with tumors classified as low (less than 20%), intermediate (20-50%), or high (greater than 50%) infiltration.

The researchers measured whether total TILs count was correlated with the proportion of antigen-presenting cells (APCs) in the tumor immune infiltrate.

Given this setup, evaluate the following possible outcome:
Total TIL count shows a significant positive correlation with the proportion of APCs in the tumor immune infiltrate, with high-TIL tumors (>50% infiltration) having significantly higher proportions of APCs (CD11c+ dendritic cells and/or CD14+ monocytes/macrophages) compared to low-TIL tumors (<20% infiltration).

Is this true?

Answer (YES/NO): YES